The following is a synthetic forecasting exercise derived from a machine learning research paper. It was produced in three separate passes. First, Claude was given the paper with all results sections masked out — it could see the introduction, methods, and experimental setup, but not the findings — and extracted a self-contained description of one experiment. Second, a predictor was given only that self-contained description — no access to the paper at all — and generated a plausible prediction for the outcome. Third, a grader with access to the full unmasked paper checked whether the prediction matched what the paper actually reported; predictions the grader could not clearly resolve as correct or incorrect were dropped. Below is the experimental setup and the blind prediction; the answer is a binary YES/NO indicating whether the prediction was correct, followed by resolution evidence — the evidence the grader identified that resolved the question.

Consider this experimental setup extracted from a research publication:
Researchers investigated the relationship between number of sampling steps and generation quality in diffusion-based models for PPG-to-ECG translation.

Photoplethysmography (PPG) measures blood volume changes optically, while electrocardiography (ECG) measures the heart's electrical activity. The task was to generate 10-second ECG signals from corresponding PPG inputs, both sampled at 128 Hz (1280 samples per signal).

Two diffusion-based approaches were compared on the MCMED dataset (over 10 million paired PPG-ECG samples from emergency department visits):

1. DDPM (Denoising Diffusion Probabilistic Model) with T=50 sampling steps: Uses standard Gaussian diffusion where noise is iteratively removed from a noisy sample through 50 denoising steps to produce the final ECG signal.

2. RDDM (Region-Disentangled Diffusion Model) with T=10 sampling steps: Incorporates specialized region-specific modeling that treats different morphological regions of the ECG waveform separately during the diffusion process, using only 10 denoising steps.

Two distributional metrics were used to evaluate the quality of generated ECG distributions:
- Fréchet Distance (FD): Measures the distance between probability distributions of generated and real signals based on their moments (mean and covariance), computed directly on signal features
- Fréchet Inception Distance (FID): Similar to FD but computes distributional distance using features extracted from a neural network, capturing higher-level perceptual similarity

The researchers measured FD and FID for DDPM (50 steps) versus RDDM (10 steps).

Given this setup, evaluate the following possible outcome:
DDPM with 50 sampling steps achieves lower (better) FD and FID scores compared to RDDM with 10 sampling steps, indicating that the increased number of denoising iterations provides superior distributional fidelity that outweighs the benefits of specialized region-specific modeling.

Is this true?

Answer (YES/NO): NO